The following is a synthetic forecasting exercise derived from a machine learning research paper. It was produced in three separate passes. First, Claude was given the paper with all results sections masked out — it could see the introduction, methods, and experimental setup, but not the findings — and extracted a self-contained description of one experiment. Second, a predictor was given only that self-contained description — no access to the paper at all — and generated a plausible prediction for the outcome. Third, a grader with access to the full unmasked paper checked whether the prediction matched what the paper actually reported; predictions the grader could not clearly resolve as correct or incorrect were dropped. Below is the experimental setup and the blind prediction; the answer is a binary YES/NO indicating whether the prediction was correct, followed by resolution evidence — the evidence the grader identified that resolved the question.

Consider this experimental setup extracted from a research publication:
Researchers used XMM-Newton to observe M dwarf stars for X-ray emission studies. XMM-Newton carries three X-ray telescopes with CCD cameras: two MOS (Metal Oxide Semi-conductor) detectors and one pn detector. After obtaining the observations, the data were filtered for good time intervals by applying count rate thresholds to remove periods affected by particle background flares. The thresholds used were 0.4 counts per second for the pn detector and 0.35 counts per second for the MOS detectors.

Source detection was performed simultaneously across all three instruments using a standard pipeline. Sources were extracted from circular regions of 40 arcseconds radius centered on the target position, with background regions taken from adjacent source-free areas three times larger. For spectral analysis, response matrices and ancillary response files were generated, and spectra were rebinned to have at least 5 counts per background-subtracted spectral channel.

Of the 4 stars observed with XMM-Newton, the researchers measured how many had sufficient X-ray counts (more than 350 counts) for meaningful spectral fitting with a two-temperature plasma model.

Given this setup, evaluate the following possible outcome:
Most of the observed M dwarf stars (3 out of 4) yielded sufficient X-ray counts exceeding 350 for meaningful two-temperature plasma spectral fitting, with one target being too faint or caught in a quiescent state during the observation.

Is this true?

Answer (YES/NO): NO